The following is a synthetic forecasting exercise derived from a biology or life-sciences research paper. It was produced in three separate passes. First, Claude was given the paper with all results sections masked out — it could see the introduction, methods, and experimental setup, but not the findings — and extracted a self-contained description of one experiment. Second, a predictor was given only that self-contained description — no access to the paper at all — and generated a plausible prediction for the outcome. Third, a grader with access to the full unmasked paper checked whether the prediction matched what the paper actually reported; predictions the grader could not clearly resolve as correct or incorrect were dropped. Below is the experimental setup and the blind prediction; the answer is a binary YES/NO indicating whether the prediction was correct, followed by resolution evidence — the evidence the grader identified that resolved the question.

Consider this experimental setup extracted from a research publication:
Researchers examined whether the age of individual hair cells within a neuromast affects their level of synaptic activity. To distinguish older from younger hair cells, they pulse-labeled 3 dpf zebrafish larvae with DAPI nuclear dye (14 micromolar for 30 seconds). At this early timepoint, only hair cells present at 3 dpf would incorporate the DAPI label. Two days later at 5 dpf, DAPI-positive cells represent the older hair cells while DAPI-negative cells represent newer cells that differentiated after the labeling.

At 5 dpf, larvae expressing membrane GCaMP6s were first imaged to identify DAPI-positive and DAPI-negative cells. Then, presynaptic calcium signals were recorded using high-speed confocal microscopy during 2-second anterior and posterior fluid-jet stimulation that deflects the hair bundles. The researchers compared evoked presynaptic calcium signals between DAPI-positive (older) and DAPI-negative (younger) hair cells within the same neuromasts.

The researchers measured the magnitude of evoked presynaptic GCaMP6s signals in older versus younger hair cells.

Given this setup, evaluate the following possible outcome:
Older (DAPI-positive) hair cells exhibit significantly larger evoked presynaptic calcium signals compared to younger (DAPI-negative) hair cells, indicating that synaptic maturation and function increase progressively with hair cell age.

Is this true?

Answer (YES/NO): NO